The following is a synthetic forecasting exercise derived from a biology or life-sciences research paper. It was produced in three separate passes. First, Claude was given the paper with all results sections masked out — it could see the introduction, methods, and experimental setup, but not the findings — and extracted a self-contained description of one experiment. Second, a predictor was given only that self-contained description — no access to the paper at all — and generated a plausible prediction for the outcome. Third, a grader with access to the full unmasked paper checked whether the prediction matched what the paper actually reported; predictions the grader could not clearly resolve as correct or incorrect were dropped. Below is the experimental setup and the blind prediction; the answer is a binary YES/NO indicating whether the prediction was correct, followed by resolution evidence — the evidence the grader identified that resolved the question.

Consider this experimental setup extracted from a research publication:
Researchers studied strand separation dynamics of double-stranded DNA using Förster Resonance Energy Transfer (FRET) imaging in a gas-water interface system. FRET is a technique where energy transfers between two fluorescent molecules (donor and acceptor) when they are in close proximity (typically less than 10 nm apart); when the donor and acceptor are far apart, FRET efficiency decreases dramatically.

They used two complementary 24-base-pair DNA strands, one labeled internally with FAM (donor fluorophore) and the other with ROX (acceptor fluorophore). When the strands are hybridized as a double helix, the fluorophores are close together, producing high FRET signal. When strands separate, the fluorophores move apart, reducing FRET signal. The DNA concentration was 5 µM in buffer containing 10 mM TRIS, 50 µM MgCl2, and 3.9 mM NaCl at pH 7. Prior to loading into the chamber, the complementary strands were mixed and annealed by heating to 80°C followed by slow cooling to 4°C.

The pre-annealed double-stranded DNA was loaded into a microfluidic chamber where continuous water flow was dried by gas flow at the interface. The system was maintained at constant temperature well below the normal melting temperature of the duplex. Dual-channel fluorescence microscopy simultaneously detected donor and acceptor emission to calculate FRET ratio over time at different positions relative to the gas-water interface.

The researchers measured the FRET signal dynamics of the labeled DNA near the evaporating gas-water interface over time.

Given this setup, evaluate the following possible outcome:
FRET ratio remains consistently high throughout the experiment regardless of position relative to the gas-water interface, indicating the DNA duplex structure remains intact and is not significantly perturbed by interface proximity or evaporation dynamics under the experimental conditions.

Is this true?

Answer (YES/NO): NO